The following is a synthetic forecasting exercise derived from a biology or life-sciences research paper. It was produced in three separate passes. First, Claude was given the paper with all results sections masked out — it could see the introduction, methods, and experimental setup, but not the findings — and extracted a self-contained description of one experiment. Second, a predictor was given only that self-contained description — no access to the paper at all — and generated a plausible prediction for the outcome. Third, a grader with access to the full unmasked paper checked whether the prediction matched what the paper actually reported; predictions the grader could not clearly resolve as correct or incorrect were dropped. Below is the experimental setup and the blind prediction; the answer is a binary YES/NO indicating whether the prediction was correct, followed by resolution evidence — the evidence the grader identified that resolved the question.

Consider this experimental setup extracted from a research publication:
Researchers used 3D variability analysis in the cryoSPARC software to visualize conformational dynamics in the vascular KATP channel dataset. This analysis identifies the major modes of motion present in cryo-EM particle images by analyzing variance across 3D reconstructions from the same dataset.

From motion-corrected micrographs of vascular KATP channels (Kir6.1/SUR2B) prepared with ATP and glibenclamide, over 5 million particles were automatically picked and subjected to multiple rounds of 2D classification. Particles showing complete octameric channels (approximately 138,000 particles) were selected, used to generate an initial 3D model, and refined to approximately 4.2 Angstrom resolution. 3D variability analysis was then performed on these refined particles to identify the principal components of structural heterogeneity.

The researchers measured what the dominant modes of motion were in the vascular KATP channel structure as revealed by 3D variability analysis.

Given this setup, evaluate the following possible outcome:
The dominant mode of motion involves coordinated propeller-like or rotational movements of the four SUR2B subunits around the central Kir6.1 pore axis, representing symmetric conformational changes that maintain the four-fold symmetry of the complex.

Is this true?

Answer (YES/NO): NO